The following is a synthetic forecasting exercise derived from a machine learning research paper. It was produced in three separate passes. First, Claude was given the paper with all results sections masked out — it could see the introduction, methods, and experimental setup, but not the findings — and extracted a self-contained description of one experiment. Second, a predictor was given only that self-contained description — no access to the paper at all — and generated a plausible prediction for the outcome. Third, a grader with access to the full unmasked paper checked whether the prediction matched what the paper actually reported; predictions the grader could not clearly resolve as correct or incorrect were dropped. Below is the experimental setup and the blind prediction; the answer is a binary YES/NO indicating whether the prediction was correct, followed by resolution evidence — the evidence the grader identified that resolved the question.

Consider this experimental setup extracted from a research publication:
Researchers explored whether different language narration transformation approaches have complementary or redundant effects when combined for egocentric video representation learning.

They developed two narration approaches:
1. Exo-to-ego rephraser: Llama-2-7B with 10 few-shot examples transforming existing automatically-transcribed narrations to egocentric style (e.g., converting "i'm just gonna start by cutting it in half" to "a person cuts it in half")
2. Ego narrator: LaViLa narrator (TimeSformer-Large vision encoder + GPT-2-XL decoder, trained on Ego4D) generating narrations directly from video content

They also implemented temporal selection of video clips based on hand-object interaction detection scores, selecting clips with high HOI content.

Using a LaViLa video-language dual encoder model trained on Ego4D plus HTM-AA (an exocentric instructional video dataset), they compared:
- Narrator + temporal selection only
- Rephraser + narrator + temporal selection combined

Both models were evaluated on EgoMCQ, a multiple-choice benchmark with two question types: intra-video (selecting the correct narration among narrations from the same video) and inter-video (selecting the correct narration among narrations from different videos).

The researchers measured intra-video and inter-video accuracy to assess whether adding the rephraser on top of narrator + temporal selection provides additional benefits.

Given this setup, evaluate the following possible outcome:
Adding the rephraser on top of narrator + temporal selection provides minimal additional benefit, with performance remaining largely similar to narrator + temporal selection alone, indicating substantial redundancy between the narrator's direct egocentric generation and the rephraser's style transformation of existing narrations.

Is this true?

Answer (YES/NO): YES